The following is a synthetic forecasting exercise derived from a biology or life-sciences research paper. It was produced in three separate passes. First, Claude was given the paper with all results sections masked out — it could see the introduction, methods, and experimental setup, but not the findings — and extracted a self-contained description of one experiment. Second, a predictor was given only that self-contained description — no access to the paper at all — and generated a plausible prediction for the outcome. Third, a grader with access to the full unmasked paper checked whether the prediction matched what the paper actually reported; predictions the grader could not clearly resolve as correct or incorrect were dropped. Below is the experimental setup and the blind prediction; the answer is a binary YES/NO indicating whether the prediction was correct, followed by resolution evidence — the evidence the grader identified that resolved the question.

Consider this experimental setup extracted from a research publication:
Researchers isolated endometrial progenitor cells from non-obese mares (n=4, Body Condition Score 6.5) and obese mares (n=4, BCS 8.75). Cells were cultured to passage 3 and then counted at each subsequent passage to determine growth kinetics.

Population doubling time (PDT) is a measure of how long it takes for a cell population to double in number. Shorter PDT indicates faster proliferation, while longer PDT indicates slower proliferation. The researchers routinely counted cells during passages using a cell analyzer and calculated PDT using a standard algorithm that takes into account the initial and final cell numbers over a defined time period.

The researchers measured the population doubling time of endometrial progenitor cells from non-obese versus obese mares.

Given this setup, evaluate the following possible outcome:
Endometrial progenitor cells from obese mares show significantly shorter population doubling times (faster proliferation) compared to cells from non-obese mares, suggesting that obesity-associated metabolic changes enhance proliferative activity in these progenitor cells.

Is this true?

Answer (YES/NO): NO